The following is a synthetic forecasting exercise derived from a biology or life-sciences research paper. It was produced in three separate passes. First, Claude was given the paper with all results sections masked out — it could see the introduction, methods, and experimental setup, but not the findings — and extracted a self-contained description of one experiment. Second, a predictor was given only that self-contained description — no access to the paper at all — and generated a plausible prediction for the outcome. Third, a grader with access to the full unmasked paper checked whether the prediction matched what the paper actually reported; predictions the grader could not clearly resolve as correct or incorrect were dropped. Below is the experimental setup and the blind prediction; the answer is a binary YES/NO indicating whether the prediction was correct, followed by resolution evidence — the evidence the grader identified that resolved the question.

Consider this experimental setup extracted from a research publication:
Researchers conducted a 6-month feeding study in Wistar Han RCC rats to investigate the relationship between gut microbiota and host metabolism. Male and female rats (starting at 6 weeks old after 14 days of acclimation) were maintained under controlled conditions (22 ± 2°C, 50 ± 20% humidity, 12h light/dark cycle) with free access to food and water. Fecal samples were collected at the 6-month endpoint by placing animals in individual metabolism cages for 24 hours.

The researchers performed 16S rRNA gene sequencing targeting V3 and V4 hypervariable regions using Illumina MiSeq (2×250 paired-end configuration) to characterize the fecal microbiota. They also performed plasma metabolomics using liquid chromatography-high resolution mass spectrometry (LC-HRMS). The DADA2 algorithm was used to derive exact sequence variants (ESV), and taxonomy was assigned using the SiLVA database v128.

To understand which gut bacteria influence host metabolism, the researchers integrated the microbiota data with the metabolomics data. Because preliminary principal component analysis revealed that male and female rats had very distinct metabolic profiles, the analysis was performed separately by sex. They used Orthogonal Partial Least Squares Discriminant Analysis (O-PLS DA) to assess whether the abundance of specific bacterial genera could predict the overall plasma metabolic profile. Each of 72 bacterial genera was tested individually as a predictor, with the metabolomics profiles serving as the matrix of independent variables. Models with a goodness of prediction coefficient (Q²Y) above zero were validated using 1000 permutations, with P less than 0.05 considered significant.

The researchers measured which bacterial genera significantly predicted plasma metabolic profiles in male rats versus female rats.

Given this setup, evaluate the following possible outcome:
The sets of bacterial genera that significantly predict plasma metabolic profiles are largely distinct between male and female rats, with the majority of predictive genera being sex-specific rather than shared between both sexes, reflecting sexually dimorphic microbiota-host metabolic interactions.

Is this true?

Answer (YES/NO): YES